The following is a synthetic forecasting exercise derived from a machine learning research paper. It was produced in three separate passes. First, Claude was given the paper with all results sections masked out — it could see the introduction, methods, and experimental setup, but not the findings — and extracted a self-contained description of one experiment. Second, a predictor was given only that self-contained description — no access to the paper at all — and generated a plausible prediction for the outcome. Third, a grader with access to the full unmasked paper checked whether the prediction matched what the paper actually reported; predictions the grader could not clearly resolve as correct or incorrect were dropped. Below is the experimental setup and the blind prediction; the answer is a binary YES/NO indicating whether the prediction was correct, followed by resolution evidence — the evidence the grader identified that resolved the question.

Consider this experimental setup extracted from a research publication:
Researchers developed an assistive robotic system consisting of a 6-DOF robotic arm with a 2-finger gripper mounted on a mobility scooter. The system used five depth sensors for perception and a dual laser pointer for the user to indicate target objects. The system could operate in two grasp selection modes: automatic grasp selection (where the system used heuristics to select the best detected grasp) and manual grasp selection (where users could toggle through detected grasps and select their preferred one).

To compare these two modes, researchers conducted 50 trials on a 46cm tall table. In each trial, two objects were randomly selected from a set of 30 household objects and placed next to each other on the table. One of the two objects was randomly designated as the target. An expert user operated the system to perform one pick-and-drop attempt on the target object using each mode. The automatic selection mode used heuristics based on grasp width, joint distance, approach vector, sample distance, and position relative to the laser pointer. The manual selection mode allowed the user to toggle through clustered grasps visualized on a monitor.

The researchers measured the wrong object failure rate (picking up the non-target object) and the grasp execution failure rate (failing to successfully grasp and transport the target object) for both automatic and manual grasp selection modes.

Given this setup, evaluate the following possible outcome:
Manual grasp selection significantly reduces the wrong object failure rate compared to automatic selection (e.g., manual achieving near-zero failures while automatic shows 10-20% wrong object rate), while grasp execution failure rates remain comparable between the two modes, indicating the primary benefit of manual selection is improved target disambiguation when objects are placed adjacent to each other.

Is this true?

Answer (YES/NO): NO